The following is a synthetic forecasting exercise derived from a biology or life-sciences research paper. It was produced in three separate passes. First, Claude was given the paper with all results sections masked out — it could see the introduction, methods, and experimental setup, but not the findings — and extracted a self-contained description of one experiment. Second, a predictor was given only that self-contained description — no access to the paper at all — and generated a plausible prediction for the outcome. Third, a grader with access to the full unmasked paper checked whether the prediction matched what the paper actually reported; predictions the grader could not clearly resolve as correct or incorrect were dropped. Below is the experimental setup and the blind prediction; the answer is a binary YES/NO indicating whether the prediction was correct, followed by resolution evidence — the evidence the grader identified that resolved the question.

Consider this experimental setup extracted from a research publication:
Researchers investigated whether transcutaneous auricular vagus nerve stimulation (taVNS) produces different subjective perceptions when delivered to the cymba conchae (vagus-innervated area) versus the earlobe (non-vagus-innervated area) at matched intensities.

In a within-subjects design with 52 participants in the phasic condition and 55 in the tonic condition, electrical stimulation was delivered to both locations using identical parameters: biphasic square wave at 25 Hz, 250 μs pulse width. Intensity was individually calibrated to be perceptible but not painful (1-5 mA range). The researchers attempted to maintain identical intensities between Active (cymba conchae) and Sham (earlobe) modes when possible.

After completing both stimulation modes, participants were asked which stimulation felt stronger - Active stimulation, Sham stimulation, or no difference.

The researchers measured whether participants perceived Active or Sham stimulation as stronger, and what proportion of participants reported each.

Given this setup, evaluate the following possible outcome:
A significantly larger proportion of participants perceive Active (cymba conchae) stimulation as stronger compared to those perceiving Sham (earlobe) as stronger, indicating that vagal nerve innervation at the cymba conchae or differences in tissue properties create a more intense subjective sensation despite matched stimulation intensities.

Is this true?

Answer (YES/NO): YES